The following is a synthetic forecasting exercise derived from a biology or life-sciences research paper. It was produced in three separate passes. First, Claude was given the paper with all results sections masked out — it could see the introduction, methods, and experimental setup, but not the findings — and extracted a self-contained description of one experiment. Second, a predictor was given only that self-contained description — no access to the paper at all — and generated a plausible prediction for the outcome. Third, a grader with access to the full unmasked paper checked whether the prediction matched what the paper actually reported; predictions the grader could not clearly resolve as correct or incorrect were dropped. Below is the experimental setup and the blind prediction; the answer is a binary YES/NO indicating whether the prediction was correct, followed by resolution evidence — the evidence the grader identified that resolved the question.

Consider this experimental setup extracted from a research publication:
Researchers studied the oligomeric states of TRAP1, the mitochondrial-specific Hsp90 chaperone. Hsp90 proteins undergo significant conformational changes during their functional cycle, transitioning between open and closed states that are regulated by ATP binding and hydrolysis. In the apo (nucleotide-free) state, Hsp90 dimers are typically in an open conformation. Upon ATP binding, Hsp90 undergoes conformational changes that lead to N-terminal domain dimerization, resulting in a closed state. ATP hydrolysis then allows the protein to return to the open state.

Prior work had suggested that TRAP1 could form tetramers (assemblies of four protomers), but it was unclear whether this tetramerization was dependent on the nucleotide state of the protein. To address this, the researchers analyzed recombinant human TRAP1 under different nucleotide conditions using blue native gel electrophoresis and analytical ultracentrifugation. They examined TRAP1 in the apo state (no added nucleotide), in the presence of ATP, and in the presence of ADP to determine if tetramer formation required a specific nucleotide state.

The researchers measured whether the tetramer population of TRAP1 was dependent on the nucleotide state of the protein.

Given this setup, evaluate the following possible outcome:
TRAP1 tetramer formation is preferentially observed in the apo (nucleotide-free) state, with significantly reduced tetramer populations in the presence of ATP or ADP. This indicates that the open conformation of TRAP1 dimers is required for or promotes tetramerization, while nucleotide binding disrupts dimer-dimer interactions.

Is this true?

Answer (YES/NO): NO